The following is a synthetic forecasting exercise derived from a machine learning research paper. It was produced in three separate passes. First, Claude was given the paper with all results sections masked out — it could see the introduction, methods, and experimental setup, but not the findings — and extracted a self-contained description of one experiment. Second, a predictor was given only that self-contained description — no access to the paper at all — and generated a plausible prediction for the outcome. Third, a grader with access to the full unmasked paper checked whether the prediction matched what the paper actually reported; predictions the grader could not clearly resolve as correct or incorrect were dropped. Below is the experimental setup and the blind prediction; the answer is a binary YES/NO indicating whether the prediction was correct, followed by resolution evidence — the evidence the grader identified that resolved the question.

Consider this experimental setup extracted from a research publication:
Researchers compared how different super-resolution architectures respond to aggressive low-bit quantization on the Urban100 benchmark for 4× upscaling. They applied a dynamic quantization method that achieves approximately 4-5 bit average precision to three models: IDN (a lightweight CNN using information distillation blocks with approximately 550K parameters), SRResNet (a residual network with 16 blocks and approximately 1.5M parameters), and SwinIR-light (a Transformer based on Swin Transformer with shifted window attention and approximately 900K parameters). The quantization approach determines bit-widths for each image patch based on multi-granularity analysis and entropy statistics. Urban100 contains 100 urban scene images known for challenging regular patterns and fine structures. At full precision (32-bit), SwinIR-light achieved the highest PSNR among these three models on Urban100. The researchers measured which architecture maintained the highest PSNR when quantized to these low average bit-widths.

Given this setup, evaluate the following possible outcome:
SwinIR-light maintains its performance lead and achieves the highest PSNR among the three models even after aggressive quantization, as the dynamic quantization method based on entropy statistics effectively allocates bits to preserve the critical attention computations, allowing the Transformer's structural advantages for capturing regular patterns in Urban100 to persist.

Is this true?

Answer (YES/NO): YES